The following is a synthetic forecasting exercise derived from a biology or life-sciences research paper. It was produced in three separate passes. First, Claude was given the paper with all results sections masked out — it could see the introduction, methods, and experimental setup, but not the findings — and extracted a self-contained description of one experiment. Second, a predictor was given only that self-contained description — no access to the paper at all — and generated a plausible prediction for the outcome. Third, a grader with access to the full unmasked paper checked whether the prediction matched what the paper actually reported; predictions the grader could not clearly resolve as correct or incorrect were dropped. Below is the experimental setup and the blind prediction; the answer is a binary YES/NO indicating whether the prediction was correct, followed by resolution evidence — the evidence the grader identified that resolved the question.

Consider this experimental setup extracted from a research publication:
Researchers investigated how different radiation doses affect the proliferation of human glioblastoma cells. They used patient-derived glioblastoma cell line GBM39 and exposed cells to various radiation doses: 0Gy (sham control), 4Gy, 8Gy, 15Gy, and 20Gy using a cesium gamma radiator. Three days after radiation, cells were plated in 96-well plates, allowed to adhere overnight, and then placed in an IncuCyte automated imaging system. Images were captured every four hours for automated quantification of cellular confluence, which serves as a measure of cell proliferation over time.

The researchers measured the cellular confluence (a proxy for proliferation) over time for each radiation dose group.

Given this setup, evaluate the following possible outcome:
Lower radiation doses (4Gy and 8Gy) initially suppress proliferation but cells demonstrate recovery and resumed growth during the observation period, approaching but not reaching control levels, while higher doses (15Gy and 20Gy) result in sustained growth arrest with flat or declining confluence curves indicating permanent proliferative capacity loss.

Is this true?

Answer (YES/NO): NO